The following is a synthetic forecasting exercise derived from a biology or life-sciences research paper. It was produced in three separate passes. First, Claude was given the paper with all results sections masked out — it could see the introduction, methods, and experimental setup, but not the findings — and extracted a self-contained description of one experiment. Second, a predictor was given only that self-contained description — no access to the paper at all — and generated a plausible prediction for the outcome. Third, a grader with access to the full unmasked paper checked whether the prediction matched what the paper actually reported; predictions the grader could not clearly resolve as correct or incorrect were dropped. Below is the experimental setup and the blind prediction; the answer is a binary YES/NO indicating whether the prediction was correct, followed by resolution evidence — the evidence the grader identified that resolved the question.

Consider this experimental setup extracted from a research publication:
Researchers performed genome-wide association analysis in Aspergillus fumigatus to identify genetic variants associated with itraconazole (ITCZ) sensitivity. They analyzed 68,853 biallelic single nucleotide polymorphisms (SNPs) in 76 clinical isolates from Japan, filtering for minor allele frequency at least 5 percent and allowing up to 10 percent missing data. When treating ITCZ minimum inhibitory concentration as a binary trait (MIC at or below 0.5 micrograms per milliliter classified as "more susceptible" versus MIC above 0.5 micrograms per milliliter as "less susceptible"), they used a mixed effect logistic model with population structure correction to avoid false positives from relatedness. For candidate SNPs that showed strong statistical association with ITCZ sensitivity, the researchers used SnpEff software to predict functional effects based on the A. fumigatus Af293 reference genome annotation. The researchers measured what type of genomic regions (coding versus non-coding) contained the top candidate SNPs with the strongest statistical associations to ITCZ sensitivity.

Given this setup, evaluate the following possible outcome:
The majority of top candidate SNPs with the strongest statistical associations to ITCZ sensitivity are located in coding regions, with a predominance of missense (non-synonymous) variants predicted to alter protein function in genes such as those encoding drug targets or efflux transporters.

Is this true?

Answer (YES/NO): NO